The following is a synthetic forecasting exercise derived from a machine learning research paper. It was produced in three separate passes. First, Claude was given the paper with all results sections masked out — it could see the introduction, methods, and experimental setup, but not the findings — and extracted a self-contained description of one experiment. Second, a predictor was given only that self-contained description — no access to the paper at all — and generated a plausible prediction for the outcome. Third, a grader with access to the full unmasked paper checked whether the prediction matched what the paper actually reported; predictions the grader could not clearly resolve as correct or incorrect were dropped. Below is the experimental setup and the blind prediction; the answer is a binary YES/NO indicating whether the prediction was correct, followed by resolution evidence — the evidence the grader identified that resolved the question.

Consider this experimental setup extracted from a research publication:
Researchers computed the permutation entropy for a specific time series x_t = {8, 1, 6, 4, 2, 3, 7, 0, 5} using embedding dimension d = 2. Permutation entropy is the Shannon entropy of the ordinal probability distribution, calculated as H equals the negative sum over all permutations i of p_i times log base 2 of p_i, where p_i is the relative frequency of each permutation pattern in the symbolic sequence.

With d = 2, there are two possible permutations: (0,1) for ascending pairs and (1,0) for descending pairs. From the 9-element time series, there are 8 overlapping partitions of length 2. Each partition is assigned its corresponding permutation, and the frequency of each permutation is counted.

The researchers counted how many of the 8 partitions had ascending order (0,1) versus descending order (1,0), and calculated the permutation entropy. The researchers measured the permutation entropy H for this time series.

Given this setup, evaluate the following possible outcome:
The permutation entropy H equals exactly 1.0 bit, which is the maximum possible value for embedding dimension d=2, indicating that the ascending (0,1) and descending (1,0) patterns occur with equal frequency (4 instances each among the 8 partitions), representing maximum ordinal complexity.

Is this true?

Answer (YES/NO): YES